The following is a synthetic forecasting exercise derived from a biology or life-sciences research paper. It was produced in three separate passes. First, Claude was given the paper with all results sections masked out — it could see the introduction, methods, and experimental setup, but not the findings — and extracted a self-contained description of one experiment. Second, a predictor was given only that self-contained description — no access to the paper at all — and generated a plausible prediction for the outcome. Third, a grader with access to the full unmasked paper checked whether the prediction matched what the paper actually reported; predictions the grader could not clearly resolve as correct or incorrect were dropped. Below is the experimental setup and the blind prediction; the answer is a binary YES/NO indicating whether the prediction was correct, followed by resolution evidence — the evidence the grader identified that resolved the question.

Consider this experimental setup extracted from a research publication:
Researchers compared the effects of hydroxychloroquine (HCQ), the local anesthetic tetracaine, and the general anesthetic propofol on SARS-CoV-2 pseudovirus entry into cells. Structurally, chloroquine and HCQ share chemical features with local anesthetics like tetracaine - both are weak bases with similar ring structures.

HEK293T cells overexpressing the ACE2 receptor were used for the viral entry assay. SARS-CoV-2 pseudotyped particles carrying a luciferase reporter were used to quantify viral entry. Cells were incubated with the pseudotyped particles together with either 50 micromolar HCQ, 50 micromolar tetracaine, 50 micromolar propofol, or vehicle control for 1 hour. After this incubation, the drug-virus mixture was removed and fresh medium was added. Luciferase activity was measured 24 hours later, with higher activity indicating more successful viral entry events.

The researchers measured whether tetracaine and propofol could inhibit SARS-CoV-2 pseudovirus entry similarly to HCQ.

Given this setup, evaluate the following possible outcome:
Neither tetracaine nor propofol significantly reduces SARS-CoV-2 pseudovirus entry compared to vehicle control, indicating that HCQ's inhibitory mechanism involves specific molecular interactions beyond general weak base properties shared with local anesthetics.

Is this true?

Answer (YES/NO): NO